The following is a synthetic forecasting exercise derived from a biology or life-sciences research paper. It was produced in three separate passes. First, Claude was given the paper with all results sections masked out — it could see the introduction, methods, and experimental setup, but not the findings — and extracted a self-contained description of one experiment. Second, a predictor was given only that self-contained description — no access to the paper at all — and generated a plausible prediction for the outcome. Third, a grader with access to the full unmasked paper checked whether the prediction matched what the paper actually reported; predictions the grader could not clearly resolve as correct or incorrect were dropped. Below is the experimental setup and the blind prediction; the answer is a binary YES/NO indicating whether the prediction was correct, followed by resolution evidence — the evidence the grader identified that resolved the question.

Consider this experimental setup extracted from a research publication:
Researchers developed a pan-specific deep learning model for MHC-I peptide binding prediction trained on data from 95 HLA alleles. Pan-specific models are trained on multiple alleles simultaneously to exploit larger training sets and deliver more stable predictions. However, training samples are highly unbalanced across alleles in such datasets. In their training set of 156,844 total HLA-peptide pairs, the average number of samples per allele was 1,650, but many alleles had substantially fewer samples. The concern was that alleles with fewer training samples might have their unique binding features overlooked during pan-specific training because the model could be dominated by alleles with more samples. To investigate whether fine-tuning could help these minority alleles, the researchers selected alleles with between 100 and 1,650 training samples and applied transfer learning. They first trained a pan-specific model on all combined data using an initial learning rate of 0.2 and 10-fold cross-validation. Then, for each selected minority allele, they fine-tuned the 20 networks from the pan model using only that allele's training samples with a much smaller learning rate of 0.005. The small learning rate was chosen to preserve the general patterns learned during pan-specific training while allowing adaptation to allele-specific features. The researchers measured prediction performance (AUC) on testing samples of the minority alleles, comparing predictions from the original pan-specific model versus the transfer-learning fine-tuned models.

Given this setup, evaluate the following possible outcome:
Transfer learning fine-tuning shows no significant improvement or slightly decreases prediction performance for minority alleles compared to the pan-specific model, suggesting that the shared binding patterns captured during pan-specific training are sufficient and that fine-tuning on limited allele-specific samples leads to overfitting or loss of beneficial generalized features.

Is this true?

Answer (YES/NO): NO